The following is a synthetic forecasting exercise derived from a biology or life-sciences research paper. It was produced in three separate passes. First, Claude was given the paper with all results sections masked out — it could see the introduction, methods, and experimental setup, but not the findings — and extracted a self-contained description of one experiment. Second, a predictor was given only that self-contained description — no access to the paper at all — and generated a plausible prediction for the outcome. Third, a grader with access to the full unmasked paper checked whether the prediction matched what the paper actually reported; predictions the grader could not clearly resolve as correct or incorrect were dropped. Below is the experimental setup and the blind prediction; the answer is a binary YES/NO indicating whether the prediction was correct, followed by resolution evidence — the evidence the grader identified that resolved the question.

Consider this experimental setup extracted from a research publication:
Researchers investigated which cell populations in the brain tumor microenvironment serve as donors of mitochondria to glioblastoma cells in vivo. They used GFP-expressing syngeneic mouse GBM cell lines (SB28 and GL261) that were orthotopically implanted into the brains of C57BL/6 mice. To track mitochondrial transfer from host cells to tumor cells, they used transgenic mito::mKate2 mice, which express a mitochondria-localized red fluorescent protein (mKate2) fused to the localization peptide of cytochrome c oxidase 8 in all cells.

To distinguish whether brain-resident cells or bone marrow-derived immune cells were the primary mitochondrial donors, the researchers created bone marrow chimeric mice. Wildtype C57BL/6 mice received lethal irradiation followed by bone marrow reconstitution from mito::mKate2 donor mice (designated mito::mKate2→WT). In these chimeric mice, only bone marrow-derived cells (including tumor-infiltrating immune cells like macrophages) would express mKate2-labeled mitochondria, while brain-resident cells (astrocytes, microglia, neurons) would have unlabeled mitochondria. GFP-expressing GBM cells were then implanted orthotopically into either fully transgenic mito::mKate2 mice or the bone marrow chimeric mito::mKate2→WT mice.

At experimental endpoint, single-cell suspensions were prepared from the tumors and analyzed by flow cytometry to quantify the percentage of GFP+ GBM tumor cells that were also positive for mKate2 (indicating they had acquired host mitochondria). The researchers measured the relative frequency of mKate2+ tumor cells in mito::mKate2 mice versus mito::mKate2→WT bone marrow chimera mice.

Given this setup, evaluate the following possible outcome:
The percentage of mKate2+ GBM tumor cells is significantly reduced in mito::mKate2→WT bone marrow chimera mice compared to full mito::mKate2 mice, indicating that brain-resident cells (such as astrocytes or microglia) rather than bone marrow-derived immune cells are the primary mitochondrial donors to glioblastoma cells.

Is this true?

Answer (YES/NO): YES